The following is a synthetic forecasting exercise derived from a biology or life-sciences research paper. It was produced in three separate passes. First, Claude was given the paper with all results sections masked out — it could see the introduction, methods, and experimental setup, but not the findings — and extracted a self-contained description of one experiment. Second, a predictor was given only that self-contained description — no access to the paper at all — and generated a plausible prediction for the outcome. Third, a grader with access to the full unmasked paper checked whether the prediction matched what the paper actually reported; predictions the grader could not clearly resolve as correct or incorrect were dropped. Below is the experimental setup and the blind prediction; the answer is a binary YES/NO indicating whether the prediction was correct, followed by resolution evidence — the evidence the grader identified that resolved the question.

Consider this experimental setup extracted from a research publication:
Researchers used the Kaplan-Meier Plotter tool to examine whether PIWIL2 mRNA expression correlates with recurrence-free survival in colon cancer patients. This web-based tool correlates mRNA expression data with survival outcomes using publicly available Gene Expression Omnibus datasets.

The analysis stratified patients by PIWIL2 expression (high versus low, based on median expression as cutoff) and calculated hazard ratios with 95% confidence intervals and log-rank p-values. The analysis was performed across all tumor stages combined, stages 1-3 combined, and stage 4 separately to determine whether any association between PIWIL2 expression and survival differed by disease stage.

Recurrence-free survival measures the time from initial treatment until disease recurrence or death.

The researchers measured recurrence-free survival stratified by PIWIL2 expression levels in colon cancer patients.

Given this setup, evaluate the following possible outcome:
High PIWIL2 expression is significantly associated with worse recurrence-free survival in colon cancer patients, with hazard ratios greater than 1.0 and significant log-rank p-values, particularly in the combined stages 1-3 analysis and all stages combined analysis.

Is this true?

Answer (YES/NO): NO